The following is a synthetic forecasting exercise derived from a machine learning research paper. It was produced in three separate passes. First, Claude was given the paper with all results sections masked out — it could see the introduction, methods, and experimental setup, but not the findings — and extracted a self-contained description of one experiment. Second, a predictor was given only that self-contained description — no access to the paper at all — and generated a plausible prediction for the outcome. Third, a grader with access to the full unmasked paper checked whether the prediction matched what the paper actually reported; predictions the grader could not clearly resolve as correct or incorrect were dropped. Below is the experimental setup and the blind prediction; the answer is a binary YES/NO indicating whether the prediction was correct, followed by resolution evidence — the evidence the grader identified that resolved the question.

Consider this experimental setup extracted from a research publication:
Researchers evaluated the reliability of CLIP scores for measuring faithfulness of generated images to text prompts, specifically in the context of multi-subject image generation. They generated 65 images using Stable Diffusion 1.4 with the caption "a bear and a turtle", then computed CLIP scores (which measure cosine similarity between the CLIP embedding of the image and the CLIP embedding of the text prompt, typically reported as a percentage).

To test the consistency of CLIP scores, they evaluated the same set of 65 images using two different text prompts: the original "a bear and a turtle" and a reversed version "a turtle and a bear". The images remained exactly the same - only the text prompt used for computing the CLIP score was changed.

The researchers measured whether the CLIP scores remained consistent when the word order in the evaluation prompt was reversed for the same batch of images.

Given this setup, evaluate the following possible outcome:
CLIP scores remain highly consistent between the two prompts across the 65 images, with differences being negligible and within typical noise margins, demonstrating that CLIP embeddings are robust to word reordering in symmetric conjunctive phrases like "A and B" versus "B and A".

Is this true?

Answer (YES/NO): NO